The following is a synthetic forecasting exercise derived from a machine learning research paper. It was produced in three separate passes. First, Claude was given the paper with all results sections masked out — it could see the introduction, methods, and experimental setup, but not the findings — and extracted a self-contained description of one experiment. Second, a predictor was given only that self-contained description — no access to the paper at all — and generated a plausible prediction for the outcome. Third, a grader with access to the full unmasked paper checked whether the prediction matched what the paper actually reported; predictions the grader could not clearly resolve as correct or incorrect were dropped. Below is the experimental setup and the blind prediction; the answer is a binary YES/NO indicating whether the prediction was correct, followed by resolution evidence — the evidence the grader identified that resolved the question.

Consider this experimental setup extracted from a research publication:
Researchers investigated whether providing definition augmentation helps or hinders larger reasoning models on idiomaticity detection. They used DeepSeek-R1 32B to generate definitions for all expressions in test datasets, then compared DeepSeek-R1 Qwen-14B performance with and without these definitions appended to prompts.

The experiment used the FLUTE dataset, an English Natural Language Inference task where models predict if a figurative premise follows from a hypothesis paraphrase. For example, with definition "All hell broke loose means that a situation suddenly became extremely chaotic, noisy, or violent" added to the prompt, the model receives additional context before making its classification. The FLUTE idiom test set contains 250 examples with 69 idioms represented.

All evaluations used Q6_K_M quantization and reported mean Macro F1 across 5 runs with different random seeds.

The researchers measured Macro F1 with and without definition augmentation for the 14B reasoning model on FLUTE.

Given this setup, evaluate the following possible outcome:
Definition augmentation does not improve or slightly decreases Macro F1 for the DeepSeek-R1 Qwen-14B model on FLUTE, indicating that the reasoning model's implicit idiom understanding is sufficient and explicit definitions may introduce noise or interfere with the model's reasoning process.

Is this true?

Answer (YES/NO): YES